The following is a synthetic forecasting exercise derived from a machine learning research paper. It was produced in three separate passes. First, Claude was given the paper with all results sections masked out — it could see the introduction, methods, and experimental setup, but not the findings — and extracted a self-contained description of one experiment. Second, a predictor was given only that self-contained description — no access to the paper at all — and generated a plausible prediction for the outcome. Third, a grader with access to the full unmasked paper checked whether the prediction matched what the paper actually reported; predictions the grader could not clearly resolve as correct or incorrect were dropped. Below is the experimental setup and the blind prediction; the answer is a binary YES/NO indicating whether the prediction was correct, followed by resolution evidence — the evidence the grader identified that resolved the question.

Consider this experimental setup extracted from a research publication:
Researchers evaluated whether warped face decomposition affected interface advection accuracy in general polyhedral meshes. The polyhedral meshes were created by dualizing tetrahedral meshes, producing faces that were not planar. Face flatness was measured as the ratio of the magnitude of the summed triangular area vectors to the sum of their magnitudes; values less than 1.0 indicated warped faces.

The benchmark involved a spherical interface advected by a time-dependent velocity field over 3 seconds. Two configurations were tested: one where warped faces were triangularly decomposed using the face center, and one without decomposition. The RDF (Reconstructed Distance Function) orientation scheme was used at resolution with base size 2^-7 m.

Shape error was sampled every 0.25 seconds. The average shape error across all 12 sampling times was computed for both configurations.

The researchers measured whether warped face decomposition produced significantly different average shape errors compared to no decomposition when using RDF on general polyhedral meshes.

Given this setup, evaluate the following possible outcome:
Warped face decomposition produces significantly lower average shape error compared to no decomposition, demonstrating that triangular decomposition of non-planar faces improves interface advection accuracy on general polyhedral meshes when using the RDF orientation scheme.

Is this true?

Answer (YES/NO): NO